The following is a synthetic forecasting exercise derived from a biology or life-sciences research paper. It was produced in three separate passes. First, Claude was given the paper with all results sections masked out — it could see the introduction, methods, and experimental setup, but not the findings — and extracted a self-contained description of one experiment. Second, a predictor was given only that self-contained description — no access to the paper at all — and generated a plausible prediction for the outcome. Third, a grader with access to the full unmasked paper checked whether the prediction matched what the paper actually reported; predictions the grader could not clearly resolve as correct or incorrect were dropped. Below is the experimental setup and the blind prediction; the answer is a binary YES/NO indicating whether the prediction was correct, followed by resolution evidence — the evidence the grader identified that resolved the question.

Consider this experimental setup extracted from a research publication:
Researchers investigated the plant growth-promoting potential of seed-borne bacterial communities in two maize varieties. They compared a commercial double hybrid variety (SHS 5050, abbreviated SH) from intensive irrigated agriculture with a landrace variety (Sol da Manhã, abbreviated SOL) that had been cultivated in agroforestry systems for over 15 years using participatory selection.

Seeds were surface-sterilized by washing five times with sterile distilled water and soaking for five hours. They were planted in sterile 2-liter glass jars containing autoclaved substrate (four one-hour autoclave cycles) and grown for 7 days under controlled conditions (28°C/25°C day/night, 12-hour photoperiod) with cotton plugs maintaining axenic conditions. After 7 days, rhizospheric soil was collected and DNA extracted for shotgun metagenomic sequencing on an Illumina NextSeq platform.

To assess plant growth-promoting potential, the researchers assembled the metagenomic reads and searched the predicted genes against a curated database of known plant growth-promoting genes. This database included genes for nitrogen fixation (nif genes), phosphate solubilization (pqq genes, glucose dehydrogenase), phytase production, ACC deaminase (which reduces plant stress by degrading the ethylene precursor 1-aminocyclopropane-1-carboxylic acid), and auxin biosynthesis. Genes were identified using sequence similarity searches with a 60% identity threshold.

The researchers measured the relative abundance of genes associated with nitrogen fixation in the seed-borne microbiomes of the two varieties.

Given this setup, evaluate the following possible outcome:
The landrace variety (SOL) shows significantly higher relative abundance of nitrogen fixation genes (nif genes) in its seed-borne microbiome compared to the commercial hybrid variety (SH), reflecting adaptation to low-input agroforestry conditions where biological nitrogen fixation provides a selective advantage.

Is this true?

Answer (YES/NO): NO